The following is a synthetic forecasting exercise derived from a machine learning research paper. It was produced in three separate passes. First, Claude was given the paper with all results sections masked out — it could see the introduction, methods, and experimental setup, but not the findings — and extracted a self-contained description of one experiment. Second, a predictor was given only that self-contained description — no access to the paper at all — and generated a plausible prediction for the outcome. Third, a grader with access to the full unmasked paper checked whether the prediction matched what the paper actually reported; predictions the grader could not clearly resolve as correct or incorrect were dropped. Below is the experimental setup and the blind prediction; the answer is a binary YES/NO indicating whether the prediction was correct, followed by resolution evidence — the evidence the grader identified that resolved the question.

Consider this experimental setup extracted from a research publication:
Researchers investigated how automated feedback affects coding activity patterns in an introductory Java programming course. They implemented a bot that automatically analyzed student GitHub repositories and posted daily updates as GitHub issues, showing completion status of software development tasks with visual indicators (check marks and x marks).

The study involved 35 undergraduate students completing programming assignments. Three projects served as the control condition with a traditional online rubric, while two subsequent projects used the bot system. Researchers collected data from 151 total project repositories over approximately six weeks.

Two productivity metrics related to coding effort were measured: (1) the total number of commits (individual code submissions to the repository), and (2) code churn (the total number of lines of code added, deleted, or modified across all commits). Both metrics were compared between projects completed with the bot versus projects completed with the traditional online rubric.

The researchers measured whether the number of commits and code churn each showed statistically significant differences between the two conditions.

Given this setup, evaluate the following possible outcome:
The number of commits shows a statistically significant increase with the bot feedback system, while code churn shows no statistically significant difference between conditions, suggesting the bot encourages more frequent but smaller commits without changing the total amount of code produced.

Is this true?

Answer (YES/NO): NO